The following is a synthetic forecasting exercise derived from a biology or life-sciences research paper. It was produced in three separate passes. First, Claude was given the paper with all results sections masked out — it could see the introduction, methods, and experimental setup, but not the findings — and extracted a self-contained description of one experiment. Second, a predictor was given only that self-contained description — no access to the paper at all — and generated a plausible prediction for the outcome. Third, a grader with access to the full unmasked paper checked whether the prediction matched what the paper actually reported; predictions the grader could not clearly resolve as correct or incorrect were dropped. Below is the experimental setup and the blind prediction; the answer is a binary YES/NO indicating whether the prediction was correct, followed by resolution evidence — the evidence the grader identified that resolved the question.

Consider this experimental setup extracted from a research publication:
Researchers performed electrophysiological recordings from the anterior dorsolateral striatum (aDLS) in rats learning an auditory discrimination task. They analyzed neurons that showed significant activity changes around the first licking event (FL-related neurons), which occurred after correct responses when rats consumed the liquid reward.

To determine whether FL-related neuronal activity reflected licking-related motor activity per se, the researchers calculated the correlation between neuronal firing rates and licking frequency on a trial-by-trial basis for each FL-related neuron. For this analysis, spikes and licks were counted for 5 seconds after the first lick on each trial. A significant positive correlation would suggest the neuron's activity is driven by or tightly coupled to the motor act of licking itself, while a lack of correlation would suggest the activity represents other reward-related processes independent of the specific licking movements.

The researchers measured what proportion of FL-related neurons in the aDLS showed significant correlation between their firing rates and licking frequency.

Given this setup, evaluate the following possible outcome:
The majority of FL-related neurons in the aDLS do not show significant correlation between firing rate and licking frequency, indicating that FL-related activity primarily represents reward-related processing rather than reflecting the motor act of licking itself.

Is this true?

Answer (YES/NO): YES